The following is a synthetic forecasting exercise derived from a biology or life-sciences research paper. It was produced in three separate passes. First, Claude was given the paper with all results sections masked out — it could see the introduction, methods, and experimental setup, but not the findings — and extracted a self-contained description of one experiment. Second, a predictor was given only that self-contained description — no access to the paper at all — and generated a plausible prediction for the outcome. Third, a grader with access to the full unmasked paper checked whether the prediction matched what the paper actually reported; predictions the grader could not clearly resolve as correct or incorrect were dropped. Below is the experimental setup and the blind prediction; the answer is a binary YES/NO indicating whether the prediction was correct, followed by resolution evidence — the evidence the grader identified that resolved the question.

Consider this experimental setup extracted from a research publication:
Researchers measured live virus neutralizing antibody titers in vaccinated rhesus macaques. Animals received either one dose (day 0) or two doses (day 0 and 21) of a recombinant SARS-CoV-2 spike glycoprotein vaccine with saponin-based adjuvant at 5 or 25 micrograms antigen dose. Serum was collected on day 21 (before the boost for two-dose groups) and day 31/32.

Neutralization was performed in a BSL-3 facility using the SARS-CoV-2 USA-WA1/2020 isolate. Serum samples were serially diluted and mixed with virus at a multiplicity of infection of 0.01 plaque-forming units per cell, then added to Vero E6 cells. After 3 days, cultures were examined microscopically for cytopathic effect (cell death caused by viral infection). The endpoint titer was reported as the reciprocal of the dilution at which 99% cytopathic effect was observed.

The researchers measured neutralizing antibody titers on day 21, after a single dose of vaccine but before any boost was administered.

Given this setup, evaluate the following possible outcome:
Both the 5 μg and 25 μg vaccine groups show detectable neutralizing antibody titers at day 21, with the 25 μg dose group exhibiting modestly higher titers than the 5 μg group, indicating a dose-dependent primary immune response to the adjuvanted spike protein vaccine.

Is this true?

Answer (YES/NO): NO